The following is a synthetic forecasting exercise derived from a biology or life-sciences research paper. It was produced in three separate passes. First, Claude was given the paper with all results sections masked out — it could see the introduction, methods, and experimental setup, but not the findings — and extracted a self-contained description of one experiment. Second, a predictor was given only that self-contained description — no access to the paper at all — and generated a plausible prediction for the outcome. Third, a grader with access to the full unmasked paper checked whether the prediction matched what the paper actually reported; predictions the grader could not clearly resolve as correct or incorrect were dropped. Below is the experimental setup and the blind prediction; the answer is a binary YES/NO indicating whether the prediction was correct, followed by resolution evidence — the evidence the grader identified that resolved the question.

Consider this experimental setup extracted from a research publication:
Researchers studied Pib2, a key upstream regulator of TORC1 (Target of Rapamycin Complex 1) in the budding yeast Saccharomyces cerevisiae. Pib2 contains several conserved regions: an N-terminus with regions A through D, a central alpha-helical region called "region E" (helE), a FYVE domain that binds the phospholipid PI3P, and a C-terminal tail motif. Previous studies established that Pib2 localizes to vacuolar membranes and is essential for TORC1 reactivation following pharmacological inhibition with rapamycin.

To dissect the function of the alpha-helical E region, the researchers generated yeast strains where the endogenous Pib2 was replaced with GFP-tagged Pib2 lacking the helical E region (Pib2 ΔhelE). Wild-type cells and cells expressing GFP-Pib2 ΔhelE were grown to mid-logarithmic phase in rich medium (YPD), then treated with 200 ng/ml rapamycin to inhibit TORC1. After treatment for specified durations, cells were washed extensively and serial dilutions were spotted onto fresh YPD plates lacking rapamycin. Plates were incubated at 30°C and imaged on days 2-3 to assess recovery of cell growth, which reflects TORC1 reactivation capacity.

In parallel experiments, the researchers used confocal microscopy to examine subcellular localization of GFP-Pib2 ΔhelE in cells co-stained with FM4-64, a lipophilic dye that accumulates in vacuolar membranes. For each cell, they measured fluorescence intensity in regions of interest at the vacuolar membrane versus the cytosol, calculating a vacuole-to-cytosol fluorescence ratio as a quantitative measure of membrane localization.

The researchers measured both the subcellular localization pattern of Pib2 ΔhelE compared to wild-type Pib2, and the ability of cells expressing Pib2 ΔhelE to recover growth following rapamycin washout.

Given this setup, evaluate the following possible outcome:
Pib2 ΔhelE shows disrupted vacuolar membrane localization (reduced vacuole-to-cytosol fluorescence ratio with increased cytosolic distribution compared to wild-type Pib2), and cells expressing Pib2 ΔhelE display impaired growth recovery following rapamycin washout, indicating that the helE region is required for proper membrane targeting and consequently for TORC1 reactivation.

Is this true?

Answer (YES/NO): YES